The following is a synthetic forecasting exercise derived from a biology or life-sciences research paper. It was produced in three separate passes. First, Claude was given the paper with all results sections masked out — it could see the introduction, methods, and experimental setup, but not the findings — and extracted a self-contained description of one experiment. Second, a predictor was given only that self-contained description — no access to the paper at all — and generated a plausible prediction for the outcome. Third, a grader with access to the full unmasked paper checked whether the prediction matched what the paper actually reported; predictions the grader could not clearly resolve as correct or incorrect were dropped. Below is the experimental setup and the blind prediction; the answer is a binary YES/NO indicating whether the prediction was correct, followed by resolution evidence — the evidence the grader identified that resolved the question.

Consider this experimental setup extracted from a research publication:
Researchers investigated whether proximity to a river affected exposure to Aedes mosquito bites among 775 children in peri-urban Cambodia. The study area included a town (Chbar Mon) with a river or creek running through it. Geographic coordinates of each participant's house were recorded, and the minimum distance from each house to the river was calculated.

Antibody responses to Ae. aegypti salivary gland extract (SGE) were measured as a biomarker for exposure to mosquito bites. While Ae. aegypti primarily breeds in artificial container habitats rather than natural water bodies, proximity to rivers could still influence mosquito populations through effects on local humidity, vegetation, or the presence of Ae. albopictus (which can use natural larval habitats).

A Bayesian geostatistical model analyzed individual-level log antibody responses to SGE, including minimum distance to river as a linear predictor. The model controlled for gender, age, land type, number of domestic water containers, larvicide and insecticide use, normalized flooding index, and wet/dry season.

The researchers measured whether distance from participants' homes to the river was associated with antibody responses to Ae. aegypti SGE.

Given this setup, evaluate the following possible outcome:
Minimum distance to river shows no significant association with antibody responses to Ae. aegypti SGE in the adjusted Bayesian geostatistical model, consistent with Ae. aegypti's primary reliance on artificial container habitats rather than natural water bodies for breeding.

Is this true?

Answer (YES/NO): YES